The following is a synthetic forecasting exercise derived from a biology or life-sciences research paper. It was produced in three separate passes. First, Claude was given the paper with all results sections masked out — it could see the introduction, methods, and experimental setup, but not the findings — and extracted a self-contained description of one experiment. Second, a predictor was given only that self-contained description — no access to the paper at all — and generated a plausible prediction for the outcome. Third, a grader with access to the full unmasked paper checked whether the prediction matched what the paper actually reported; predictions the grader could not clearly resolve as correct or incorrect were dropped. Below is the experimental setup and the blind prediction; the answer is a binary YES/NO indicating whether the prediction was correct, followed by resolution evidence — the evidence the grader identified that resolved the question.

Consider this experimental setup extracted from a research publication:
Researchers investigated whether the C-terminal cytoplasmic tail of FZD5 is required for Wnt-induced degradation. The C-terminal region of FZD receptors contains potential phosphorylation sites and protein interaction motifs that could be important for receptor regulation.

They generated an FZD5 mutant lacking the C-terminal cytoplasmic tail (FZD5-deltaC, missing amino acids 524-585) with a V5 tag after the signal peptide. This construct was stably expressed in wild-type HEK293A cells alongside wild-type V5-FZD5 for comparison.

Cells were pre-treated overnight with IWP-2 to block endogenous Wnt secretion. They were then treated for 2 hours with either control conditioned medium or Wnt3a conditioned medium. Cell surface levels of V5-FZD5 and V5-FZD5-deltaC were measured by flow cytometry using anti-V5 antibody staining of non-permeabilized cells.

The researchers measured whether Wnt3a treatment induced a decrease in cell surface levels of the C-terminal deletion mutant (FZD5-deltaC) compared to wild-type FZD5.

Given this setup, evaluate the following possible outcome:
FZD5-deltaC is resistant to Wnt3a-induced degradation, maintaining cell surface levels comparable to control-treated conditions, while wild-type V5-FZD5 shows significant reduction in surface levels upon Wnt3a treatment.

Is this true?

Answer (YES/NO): NO